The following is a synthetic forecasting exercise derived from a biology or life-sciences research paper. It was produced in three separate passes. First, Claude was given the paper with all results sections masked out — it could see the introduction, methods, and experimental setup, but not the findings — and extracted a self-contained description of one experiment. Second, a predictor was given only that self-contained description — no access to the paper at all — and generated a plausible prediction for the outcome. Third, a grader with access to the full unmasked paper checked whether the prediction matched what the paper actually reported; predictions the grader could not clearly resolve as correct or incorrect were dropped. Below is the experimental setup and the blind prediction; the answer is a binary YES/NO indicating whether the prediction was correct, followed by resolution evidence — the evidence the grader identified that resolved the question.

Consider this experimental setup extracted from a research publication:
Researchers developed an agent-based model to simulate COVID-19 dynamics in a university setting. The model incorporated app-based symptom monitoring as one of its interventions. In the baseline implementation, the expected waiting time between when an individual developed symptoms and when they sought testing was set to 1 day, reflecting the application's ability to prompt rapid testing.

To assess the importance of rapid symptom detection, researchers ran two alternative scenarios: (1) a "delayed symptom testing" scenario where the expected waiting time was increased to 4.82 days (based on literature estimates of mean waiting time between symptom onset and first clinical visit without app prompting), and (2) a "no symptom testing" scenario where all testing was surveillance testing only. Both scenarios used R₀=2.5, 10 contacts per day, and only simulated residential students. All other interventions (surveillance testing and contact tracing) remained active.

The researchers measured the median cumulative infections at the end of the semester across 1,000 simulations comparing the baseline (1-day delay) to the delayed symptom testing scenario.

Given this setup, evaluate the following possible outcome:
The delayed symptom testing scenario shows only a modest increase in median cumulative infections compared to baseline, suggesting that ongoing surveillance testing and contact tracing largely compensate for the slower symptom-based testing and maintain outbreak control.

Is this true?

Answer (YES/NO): NO